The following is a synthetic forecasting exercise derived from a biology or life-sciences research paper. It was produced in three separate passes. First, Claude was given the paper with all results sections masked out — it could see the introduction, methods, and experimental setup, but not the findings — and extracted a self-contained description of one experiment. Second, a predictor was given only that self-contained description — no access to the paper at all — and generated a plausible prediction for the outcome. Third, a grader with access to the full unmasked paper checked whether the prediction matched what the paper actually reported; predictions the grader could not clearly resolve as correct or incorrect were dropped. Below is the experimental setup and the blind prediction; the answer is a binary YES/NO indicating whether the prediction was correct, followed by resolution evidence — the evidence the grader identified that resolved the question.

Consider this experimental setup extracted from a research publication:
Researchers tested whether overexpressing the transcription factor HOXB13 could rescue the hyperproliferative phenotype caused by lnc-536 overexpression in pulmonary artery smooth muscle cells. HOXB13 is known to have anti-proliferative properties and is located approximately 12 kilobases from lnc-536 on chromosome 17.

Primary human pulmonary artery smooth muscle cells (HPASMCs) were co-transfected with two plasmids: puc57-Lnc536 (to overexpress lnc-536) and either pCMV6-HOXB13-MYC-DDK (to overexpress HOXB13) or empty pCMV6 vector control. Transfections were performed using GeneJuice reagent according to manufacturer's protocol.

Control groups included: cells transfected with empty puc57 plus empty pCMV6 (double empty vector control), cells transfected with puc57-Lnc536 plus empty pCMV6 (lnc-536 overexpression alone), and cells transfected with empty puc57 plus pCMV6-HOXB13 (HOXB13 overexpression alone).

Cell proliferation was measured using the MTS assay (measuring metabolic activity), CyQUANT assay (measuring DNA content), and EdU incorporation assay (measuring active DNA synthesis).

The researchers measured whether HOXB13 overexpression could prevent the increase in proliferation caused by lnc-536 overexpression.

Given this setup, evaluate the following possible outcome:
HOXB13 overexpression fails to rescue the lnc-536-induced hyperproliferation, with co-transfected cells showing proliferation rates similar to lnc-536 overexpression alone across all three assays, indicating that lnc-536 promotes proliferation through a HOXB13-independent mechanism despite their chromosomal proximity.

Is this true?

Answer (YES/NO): NO